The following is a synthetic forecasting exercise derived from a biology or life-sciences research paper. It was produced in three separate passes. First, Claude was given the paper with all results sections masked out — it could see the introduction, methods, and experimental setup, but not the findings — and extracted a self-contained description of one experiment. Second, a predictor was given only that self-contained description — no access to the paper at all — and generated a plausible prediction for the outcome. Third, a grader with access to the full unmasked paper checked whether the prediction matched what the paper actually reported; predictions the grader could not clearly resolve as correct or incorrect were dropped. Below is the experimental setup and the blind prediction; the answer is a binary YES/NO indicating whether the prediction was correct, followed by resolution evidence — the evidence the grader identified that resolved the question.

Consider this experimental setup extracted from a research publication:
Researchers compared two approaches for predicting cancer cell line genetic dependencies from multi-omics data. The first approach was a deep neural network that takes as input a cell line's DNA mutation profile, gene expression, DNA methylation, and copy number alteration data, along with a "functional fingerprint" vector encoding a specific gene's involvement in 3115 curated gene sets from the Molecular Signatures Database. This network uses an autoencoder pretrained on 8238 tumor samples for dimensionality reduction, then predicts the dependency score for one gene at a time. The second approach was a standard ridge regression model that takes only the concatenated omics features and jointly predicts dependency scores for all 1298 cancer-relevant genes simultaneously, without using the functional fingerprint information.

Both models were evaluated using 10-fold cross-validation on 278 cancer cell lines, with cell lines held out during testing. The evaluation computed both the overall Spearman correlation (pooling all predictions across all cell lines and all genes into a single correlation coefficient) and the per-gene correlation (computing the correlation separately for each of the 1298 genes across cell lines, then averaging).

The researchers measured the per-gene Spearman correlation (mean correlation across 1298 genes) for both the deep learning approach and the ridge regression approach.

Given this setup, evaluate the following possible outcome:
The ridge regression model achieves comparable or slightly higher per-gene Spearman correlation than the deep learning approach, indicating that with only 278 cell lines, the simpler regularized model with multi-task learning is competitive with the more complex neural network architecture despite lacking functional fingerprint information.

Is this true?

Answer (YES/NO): NO